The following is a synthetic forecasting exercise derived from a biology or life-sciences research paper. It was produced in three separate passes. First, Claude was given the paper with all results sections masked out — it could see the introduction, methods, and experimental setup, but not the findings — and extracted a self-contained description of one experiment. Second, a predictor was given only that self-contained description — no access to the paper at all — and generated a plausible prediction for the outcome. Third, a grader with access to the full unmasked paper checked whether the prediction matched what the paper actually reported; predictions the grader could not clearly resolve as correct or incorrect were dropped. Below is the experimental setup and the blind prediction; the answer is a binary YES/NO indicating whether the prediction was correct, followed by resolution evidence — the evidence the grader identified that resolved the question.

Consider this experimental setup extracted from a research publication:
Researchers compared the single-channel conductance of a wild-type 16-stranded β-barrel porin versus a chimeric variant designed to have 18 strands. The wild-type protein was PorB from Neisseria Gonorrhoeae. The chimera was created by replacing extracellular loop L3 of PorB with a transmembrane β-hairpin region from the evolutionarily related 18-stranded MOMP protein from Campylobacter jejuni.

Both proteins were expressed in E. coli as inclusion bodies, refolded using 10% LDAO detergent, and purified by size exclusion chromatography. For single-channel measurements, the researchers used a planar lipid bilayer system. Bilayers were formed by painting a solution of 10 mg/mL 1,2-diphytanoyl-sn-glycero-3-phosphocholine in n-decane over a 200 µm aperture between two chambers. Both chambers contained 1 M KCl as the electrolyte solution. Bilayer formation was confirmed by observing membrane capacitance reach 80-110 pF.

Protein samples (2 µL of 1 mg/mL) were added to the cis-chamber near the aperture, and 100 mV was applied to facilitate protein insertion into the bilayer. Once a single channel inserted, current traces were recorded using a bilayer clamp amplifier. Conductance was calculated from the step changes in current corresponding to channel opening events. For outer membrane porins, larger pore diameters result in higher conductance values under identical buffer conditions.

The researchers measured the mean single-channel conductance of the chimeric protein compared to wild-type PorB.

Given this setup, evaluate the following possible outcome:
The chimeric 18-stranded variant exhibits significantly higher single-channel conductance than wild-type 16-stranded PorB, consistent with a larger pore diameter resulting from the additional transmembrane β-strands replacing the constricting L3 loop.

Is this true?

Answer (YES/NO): NO